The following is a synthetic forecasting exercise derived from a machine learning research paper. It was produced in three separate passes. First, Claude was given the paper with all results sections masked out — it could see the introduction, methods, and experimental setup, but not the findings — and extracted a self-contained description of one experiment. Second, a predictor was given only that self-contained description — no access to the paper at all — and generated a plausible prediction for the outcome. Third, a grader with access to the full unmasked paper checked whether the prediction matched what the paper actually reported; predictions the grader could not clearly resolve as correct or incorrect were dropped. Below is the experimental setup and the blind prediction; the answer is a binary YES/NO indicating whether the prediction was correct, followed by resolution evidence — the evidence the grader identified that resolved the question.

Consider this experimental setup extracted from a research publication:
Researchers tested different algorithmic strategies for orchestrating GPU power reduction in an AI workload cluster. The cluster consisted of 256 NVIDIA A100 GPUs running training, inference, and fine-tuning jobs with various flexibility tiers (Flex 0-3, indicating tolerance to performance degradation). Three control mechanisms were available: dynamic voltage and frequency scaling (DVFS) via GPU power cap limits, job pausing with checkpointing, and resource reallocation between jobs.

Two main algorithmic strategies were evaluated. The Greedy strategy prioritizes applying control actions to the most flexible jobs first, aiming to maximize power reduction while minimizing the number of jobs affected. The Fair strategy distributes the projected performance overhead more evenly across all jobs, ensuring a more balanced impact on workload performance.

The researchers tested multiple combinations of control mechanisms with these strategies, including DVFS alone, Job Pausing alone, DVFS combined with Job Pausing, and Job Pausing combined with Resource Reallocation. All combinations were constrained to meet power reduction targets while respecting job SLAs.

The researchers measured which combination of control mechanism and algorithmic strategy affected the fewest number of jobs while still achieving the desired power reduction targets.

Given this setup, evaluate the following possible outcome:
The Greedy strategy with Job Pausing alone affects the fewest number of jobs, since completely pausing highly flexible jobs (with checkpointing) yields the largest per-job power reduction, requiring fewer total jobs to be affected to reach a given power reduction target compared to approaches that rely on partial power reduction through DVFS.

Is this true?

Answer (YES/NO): YES